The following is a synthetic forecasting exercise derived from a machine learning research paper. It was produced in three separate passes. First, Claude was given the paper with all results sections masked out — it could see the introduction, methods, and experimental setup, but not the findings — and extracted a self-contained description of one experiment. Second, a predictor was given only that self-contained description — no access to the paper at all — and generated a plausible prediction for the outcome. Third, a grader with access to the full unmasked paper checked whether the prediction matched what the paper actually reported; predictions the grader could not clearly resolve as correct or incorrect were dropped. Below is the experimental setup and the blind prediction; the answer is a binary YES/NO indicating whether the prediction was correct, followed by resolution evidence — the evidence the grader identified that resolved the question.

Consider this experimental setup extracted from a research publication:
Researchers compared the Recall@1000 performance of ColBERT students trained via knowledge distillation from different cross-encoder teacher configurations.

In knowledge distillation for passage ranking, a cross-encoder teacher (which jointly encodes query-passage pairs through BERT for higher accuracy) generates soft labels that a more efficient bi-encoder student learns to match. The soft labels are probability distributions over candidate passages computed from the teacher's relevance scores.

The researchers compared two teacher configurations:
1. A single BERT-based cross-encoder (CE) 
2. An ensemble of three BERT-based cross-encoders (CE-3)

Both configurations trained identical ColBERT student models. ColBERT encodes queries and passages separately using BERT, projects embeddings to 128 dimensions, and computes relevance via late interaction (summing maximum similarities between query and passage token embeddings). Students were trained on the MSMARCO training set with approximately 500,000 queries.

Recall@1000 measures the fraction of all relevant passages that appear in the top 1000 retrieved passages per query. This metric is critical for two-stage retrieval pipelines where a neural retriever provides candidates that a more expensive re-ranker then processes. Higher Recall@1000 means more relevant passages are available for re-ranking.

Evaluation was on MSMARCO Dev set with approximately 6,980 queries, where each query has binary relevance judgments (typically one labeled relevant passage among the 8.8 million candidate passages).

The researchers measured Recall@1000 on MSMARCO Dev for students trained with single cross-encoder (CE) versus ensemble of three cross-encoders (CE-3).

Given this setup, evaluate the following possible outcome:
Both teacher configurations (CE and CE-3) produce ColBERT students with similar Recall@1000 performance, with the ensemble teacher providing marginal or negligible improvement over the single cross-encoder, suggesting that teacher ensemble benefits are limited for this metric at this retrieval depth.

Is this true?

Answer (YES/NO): NO